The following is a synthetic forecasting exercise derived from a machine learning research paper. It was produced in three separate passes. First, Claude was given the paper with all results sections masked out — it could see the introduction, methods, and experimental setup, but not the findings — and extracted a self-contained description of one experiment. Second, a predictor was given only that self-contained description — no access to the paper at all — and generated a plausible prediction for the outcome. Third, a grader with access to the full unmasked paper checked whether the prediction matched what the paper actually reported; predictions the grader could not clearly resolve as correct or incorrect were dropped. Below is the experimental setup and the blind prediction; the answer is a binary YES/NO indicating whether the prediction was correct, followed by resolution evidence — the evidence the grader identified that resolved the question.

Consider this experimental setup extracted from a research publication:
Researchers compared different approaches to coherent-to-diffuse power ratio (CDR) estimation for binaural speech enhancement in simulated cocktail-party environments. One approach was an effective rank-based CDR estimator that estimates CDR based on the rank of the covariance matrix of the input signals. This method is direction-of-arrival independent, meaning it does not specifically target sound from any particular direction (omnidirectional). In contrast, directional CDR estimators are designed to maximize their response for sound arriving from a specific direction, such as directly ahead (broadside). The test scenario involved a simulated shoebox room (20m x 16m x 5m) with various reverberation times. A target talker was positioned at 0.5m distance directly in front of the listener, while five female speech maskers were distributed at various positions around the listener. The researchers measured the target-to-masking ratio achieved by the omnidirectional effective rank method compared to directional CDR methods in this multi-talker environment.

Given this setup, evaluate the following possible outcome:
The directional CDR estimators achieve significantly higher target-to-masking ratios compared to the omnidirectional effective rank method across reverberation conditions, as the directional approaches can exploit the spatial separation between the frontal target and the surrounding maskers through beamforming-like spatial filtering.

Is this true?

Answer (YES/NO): YES